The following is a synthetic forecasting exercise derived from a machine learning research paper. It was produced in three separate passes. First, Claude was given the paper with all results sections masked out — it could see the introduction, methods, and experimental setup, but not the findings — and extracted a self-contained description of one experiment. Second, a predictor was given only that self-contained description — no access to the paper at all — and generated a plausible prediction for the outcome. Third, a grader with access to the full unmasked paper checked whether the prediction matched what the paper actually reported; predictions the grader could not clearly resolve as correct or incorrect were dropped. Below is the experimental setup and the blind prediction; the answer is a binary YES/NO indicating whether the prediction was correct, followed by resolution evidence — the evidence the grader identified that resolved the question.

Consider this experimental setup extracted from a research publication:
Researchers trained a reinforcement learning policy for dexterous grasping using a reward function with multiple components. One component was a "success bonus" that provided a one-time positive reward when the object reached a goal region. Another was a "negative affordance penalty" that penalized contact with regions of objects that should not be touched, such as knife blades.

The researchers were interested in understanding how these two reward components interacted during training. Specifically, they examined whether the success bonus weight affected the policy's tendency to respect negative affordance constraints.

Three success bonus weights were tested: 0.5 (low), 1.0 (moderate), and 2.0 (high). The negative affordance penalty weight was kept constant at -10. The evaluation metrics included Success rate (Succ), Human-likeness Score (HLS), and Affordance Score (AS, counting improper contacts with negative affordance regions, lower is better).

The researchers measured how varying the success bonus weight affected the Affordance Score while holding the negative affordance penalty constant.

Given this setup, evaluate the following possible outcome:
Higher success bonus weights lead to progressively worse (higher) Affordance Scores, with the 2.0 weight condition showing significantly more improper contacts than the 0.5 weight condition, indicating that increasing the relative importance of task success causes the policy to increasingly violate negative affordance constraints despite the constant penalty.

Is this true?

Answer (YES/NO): NO